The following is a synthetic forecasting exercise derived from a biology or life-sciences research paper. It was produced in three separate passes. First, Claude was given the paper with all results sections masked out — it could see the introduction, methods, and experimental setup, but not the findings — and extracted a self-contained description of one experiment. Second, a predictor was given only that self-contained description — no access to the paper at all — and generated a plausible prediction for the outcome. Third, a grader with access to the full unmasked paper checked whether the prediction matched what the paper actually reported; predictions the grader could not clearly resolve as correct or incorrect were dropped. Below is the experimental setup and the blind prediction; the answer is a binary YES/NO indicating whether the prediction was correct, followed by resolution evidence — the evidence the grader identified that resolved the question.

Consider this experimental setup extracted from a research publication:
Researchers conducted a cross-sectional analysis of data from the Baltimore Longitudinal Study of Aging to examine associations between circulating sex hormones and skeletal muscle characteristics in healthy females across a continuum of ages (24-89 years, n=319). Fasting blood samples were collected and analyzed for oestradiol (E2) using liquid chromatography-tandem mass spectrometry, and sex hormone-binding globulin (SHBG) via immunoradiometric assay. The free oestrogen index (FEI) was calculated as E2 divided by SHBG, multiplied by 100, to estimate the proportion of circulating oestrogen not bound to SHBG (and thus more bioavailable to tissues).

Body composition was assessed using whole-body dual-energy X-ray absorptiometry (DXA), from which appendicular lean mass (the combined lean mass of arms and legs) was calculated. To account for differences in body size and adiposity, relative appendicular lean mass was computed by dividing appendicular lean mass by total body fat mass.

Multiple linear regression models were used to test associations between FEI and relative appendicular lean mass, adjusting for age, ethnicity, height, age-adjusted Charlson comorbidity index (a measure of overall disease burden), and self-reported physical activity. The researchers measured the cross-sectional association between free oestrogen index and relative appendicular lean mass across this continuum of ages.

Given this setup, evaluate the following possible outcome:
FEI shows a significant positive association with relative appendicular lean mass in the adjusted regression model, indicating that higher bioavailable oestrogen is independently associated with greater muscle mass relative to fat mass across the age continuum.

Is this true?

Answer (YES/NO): YES